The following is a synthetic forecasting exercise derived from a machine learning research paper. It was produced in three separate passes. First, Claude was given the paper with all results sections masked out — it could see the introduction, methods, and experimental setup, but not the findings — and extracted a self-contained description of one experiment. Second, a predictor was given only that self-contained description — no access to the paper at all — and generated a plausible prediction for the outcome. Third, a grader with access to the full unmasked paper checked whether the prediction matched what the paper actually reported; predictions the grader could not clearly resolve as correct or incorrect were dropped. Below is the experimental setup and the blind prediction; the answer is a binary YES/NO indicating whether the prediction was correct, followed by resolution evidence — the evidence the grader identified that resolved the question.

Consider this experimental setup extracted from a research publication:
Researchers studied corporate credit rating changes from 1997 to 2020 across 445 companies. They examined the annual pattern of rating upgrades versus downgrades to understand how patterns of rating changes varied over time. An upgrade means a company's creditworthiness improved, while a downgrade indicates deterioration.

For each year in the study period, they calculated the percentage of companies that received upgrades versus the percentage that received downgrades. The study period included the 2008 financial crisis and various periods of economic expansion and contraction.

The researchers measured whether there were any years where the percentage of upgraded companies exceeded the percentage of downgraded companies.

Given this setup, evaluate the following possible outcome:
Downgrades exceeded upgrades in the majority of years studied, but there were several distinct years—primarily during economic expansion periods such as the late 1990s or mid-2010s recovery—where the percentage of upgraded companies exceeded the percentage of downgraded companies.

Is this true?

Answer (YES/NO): NO